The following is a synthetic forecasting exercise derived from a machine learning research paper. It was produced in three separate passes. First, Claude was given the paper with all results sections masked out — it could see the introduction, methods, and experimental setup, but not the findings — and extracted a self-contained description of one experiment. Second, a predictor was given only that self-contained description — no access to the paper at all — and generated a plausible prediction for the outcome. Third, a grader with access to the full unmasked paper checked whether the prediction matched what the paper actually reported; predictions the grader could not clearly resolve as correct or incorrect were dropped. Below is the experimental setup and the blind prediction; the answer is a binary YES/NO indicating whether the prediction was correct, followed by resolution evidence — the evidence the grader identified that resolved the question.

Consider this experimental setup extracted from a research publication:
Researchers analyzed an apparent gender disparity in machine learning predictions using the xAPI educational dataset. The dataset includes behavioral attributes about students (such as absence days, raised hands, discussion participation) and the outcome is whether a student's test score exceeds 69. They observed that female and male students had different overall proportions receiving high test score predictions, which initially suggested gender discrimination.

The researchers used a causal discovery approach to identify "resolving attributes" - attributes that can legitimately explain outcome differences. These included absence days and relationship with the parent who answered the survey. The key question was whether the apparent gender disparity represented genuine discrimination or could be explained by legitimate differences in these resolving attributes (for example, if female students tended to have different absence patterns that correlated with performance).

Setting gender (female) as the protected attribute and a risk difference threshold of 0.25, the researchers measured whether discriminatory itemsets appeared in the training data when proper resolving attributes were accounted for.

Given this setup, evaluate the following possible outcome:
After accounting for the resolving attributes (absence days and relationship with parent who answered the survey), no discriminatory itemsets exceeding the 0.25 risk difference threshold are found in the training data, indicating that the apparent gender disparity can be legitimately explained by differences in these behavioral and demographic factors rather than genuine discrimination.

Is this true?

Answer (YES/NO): YES